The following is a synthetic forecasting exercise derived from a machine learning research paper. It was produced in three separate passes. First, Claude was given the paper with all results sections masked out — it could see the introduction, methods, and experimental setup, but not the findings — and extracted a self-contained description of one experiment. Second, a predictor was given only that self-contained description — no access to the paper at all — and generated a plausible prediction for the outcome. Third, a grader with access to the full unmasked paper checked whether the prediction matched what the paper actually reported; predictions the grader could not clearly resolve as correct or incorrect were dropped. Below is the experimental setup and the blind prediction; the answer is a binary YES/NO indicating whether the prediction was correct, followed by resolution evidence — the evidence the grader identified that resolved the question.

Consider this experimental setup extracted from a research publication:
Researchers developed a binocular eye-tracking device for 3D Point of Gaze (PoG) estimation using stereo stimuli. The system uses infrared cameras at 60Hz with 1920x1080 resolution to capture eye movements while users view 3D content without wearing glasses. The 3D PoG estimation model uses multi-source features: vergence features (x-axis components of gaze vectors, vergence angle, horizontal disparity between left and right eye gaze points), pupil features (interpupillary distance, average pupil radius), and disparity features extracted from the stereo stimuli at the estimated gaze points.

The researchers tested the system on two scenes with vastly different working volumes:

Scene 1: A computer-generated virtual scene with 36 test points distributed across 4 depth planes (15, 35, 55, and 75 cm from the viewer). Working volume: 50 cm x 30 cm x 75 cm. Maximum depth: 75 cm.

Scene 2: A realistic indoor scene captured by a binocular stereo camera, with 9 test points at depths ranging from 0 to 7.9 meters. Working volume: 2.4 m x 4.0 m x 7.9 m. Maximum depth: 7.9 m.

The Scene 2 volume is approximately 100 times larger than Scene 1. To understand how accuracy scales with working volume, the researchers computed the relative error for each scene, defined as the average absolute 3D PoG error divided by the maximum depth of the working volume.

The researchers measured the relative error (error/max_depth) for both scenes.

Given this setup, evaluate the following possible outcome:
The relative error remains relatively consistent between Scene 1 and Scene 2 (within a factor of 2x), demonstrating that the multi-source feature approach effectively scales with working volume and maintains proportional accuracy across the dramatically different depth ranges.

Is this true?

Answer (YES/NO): YES